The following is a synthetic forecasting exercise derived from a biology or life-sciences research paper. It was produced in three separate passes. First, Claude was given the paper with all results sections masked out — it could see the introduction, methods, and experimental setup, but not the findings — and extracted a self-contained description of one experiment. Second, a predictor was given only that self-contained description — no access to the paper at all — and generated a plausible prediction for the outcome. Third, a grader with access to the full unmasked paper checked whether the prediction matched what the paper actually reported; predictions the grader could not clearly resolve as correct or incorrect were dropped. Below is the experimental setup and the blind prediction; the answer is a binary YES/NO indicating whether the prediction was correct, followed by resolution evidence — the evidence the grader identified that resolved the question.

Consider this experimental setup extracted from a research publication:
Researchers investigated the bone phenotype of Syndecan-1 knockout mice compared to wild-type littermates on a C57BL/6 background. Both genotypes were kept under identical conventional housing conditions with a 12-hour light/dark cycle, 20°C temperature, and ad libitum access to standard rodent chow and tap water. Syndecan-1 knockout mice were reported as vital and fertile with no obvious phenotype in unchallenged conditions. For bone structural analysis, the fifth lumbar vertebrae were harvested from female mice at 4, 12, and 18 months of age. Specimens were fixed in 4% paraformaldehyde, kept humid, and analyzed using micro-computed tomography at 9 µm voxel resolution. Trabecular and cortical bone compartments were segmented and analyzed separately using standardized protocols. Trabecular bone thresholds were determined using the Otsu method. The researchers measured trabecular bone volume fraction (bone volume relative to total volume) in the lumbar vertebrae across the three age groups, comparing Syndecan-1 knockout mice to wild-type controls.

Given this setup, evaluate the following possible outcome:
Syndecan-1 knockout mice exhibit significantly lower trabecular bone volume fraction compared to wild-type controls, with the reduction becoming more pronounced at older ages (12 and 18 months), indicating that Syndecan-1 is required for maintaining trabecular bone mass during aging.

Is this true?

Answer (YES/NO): NO